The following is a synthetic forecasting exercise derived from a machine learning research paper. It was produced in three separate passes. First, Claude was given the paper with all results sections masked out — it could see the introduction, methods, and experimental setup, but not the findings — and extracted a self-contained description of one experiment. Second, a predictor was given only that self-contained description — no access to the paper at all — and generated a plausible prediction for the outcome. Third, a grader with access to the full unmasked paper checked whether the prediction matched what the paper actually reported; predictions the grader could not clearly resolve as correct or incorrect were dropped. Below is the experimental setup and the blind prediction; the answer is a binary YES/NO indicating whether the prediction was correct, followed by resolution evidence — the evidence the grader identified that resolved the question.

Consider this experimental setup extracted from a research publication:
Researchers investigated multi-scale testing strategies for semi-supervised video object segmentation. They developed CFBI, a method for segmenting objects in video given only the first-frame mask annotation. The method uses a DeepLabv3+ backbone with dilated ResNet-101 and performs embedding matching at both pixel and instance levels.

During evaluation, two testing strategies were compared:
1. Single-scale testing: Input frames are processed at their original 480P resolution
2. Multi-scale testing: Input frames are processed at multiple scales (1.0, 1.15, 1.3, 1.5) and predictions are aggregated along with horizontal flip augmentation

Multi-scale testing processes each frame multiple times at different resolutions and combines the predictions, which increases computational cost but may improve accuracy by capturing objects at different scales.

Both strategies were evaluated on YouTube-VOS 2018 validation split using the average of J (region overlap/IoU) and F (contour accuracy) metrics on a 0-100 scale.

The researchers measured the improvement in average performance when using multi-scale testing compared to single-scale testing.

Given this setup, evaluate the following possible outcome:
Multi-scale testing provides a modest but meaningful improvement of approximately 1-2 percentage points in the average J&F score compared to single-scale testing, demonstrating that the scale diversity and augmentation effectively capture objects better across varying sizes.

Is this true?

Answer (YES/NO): YES